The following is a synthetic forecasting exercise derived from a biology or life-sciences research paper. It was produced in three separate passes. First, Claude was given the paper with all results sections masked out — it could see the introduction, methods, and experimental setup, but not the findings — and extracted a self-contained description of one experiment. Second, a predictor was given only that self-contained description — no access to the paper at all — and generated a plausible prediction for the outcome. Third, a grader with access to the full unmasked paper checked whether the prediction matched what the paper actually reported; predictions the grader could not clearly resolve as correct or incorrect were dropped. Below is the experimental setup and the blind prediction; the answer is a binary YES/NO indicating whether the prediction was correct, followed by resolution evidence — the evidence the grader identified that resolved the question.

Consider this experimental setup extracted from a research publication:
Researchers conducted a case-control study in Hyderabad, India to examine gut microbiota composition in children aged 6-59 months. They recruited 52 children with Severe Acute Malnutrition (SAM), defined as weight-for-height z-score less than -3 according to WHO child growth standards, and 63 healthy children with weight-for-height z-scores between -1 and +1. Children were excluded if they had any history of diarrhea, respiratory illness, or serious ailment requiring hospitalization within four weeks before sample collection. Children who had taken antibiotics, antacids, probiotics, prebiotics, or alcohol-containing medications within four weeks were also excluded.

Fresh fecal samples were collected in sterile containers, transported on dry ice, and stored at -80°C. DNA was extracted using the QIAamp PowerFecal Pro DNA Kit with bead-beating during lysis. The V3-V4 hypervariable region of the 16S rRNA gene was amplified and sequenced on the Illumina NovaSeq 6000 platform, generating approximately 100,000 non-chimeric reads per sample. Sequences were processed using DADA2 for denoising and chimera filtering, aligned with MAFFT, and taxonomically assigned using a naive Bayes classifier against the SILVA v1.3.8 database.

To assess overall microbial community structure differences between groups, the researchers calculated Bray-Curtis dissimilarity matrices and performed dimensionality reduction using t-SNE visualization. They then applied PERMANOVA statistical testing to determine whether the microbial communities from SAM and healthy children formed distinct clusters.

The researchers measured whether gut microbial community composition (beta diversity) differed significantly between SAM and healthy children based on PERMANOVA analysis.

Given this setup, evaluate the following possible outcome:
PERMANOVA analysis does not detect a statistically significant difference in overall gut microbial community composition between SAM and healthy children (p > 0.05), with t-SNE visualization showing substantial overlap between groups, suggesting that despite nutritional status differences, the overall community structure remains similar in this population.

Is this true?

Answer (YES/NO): YES